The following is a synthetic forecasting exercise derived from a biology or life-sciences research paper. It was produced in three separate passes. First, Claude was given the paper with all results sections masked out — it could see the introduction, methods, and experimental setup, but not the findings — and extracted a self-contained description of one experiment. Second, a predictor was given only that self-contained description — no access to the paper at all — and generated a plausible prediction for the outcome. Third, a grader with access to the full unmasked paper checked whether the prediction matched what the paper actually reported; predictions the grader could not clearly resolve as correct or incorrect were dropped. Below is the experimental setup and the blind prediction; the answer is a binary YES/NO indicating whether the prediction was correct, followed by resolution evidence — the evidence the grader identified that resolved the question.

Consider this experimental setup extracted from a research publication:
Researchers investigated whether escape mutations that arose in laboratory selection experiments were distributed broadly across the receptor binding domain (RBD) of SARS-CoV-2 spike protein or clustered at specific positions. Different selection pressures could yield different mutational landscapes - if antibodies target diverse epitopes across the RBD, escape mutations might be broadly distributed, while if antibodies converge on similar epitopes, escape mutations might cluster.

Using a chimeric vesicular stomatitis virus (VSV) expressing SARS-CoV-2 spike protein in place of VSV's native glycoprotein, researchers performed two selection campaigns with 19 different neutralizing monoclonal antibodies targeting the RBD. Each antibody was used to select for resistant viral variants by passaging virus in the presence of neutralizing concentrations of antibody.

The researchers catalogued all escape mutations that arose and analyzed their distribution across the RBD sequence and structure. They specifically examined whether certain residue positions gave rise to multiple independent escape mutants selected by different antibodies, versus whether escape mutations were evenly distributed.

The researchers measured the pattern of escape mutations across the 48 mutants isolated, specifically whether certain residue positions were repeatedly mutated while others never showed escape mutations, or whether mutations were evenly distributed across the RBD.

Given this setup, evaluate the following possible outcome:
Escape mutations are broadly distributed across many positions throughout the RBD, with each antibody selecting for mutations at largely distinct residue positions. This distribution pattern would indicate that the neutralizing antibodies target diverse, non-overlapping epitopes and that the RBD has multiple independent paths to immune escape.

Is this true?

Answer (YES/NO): NO